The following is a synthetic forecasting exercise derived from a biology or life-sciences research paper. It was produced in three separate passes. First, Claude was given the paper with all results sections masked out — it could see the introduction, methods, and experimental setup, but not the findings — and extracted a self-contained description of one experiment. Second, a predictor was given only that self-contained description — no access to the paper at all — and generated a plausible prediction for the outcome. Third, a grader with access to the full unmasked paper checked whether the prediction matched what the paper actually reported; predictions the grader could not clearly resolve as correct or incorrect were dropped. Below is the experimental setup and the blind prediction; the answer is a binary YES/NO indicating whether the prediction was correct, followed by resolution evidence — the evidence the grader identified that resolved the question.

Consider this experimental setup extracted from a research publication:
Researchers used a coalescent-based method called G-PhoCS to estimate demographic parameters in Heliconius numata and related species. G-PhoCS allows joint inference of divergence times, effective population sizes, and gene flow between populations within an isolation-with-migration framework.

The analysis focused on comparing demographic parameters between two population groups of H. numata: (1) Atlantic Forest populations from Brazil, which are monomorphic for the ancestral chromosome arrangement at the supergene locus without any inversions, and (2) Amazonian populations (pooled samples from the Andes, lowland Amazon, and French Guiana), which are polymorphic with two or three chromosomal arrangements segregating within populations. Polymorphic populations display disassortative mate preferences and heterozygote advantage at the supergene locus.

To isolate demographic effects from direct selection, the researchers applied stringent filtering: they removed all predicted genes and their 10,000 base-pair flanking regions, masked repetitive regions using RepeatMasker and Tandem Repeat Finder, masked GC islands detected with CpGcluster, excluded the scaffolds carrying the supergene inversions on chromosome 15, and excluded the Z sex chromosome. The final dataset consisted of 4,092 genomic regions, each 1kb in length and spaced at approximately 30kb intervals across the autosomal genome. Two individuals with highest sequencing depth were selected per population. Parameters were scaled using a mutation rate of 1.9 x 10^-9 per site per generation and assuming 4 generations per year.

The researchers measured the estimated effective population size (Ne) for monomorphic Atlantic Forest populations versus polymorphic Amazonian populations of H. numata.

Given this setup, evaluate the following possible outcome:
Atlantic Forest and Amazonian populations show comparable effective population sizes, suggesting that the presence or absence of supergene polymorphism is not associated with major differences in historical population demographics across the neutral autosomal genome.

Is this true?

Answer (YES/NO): NO